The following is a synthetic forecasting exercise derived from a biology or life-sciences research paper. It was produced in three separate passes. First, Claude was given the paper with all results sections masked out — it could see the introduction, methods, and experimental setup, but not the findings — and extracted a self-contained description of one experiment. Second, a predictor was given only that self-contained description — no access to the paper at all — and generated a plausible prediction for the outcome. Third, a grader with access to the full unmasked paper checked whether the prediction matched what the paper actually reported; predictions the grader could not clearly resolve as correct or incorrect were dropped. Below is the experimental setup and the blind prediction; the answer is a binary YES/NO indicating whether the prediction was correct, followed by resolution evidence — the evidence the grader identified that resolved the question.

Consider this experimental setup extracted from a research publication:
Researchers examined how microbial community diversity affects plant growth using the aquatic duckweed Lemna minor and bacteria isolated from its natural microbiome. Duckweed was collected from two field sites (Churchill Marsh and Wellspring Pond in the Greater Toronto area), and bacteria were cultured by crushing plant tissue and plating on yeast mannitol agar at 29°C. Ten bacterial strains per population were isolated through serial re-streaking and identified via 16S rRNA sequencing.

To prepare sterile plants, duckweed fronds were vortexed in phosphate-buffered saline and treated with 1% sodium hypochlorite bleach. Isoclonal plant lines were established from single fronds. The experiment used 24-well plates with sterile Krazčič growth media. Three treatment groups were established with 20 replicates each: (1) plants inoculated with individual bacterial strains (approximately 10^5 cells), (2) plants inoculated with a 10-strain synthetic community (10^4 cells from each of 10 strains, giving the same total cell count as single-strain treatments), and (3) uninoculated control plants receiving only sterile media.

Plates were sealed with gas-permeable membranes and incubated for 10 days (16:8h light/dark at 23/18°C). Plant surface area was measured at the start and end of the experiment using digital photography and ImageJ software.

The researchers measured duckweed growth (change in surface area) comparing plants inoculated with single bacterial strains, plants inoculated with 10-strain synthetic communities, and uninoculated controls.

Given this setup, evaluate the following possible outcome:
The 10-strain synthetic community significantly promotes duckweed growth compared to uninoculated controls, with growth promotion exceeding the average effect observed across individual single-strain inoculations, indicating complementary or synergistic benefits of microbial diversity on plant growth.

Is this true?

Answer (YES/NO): NO